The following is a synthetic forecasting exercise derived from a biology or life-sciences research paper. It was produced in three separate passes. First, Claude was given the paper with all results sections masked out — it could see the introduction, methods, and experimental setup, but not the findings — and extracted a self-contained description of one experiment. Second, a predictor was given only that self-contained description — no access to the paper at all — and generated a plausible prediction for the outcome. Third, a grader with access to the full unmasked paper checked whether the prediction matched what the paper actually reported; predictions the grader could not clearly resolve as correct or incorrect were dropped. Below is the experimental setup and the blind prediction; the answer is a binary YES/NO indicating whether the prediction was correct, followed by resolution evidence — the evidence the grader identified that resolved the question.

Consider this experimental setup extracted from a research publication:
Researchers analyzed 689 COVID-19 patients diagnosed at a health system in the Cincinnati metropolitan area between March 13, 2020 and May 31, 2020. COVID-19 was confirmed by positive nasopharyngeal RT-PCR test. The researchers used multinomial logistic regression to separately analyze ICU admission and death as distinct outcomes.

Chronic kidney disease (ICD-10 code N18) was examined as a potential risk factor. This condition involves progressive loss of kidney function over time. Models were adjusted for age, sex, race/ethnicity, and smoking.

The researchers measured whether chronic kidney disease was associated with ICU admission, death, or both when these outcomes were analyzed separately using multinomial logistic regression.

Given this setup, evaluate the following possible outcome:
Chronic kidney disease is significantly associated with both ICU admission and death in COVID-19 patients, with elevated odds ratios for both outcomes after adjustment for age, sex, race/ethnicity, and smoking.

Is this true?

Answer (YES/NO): YES